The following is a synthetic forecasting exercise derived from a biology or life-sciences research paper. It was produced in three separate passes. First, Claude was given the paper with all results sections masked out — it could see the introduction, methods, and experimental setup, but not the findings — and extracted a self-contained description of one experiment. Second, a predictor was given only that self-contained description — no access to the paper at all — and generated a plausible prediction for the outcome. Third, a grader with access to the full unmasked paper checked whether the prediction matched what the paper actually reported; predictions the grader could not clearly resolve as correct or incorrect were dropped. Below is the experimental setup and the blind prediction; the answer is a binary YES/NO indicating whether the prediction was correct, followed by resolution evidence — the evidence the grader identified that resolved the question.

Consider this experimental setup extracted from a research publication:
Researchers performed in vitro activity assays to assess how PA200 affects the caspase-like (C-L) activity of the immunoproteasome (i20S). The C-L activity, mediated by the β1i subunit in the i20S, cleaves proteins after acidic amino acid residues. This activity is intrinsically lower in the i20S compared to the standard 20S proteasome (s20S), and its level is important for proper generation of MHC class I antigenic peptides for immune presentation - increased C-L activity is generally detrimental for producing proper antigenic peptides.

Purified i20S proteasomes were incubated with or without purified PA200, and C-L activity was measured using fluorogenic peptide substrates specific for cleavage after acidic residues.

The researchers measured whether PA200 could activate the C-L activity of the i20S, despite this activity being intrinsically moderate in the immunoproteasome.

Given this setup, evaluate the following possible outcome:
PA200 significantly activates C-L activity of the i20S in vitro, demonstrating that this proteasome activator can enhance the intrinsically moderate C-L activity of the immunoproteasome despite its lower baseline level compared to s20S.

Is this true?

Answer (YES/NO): YES